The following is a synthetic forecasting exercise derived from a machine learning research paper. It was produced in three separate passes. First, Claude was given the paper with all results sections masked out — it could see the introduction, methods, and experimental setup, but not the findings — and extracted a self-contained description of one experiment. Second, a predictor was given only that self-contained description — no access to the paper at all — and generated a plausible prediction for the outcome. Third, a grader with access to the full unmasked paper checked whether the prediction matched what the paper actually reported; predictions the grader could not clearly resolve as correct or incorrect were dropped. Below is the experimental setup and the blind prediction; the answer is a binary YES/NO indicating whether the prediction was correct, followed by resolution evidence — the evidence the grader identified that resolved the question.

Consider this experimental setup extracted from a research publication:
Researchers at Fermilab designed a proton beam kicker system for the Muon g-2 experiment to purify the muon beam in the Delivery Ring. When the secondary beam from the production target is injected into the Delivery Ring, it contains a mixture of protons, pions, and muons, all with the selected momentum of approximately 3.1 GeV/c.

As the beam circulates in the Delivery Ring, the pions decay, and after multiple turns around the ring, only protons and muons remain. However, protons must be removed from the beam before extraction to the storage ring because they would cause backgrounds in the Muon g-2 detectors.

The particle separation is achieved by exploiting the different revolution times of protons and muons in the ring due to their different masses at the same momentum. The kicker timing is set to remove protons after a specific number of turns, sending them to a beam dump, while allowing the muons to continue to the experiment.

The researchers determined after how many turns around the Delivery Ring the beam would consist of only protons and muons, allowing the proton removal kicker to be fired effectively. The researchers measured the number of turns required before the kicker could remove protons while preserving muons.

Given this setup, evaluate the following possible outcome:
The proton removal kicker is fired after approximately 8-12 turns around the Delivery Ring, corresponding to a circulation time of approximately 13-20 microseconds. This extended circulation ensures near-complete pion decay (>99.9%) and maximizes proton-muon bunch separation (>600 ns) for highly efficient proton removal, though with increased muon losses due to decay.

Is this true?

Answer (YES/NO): NO